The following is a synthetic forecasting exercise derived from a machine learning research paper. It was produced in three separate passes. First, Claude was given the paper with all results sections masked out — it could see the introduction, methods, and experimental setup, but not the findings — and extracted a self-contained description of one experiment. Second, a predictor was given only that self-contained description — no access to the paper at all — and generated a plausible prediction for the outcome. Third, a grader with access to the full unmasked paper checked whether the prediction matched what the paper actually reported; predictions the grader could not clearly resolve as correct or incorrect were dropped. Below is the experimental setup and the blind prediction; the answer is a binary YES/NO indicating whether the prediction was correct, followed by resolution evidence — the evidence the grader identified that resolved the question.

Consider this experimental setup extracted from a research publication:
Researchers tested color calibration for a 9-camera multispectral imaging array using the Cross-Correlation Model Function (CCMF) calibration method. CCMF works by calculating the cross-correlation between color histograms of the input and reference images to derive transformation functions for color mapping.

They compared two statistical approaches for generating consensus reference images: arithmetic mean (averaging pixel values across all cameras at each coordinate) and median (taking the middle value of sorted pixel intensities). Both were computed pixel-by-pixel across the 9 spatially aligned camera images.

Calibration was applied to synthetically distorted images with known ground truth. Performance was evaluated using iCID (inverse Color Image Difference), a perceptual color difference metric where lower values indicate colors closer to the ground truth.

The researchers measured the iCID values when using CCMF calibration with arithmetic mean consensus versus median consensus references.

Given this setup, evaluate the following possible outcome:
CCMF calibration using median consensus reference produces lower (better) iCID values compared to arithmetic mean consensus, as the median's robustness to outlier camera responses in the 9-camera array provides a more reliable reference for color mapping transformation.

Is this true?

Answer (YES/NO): YES